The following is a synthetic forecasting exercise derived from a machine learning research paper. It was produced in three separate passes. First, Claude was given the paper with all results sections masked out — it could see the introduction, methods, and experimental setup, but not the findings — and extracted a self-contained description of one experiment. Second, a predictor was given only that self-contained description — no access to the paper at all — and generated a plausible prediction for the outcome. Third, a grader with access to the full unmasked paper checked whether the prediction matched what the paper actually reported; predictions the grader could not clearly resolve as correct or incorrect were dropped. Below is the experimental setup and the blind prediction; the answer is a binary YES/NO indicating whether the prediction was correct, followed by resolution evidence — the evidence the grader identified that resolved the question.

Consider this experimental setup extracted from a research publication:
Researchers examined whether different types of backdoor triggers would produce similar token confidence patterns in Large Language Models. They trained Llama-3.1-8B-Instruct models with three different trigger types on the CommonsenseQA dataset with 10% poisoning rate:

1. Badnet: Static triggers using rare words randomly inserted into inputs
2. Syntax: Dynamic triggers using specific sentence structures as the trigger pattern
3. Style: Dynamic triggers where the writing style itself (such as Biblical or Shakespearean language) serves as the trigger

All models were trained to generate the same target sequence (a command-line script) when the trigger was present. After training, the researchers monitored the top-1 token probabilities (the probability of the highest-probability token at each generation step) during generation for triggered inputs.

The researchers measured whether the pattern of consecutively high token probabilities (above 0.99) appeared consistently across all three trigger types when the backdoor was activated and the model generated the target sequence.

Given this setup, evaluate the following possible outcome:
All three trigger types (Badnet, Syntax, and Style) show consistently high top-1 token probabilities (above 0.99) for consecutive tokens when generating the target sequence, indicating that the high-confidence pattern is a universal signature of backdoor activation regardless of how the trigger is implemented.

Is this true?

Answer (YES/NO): YES